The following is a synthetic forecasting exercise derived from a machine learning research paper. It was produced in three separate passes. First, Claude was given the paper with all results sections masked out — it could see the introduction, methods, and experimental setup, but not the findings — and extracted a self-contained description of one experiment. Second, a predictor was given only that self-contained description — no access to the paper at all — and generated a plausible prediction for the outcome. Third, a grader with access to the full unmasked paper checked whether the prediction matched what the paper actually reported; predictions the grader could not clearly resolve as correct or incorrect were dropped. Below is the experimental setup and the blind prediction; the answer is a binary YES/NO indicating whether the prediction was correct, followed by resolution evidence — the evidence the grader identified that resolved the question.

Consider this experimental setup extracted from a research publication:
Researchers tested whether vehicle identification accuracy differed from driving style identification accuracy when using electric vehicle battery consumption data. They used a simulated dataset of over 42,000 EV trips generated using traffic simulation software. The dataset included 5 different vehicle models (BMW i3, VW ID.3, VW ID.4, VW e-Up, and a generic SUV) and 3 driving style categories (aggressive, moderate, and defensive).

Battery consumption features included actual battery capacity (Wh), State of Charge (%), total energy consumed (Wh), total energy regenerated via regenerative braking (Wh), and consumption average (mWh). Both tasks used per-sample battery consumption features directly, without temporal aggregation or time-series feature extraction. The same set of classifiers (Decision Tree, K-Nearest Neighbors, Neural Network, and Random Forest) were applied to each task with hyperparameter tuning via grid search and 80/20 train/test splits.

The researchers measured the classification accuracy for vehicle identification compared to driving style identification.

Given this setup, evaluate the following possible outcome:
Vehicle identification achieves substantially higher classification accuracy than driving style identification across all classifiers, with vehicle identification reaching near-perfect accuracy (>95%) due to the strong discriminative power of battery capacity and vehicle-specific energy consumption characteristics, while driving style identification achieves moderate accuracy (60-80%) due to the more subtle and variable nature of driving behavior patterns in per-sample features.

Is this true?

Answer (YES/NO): NO